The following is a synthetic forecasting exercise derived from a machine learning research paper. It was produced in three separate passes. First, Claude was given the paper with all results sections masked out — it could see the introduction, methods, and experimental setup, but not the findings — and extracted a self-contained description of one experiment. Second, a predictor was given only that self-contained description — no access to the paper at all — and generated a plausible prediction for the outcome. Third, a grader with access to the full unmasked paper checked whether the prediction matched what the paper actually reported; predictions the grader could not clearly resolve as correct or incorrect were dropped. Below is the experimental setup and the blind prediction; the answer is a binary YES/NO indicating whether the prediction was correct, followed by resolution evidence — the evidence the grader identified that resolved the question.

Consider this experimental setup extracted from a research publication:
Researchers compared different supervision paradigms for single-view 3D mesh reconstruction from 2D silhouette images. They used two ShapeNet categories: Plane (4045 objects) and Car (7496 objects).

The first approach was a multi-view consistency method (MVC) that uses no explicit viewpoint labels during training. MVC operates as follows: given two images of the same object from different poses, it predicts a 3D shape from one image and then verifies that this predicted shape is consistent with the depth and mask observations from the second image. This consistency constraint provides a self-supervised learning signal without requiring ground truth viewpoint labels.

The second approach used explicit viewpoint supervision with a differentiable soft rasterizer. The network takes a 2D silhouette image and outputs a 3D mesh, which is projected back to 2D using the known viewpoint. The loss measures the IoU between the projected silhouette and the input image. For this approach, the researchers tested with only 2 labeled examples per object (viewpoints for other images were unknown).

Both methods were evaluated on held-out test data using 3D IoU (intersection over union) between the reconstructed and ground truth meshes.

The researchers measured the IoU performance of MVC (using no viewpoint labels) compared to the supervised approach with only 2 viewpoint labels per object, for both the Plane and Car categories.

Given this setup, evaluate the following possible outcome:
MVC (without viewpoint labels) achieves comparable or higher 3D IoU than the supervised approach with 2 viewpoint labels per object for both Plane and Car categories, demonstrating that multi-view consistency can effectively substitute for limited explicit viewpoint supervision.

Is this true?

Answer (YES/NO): NO